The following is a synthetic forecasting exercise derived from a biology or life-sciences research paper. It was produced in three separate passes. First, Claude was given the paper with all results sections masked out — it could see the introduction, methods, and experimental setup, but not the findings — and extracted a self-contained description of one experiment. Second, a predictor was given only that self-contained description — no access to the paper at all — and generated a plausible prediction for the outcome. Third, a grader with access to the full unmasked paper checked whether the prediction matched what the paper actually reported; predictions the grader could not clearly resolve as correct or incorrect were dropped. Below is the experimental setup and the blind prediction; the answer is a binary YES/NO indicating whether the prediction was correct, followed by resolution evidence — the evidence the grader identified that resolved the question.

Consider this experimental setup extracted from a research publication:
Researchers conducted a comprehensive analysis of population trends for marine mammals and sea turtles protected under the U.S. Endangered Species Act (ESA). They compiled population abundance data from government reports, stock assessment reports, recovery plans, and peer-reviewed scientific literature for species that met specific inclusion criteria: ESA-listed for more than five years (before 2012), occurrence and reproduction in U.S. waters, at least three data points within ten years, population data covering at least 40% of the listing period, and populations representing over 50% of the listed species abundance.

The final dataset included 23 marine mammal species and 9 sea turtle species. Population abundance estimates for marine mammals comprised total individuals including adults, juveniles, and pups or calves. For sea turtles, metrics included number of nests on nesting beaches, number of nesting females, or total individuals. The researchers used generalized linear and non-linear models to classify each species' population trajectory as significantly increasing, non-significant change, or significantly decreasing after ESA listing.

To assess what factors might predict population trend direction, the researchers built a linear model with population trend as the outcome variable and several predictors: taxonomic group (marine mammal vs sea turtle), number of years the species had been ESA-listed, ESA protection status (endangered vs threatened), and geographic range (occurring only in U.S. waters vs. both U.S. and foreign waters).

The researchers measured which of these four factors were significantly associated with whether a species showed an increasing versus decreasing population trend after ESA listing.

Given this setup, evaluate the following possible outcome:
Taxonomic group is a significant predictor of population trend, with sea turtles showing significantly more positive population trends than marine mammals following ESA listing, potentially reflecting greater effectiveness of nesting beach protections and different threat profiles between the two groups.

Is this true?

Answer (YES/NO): NO